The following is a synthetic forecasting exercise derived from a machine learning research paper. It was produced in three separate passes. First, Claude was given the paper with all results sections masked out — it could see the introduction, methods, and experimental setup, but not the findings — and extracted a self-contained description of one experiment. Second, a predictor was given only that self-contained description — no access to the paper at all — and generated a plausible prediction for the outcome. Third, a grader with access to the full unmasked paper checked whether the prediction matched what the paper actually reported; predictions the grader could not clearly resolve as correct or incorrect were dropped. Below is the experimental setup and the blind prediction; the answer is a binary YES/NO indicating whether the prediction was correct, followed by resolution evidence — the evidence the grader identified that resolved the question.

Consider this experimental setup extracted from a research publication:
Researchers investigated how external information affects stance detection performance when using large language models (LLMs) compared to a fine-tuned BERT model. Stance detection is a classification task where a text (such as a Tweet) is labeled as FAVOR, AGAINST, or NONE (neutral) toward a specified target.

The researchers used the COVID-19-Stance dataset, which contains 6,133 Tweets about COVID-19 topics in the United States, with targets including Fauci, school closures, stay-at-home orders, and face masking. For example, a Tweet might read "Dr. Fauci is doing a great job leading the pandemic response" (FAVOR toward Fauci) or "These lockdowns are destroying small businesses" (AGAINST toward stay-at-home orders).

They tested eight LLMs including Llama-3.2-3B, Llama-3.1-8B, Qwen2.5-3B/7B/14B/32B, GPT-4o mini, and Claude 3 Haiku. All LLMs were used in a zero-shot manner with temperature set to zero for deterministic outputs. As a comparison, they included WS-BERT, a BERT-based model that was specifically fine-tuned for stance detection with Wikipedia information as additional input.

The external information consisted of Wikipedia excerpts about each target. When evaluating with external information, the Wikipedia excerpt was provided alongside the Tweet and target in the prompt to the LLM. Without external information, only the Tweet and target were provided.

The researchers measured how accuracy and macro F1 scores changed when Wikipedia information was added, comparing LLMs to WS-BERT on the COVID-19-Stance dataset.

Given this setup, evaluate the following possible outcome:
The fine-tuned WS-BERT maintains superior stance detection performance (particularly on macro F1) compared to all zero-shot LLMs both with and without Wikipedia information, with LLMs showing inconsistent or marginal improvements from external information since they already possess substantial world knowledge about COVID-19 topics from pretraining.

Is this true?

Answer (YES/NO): NO